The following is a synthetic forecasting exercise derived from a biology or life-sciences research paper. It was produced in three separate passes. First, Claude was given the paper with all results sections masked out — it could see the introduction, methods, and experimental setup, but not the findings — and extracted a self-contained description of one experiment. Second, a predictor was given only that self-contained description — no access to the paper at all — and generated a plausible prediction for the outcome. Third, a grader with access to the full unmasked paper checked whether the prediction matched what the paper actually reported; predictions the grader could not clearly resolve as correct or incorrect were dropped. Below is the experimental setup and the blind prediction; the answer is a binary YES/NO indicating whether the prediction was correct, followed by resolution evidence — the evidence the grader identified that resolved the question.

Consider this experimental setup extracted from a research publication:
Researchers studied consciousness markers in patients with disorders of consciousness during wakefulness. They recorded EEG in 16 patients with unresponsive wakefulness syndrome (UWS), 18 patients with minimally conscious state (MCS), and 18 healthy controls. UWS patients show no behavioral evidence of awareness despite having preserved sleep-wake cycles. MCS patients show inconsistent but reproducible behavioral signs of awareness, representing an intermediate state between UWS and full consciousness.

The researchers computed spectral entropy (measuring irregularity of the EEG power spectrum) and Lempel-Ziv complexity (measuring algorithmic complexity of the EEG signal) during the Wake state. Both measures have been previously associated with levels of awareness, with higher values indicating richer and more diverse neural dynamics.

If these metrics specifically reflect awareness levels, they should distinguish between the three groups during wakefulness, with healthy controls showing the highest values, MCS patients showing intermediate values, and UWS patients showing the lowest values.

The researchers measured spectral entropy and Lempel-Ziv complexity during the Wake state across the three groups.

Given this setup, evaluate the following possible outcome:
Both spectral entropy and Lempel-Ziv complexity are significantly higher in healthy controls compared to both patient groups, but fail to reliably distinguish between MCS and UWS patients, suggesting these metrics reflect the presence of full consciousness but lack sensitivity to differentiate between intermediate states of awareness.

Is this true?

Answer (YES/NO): NO